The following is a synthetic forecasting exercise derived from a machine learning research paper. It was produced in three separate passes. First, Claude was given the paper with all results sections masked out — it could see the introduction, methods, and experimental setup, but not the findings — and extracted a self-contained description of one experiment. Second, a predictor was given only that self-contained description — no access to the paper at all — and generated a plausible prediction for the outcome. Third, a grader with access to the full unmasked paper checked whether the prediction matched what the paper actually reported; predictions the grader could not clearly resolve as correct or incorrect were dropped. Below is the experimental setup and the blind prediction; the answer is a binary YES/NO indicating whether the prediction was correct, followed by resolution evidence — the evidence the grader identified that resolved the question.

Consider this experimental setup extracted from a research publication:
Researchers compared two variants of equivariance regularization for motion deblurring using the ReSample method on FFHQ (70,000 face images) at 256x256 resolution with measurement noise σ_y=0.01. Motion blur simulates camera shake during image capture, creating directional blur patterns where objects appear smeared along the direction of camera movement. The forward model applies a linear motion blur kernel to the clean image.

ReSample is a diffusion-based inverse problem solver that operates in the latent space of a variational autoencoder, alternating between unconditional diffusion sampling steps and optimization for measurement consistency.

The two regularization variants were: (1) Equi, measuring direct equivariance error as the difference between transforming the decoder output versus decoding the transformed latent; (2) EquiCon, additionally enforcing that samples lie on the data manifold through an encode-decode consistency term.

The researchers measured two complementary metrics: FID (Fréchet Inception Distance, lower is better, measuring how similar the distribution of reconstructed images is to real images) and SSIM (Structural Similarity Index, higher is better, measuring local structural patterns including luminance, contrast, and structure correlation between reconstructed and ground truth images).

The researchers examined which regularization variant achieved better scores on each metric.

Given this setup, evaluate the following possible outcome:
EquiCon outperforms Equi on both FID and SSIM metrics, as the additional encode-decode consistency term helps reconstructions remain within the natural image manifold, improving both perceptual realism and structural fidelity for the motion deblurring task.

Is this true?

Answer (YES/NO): NO